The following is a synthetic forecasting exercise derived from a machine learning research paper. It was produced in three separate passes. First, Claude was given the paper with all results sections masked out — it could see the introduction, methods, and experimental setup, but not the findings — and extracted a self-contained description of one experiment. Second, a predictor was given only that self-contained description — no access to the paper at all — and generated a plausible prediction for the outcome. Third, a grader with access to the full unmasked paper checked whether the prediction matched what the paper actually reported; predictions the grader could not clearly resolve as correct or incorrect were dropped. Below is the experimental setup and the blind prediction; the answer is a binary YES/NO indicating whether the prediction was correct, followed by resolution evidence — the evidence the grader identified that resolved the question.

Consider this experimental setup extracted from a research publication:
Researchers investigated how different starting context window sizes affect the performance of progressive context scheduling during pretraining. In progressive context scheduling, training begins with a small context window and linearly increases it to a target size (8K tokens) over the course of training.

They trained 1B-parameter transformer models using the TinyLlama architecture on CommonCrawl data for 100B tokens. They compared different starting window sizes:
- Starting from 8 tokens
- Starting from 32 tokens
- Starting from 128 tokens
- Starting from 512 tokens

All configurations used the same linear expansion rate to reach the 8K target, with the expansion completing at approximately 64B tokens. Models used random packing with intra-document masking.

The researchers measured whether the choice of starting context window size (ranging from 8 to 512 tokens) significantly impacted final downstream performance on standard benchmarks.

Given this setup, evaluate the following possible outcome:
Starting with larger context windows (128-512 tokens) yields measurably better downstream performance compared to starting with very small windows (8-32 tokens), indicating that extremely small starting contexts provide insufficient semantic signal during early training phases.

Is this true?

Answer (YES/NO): NO